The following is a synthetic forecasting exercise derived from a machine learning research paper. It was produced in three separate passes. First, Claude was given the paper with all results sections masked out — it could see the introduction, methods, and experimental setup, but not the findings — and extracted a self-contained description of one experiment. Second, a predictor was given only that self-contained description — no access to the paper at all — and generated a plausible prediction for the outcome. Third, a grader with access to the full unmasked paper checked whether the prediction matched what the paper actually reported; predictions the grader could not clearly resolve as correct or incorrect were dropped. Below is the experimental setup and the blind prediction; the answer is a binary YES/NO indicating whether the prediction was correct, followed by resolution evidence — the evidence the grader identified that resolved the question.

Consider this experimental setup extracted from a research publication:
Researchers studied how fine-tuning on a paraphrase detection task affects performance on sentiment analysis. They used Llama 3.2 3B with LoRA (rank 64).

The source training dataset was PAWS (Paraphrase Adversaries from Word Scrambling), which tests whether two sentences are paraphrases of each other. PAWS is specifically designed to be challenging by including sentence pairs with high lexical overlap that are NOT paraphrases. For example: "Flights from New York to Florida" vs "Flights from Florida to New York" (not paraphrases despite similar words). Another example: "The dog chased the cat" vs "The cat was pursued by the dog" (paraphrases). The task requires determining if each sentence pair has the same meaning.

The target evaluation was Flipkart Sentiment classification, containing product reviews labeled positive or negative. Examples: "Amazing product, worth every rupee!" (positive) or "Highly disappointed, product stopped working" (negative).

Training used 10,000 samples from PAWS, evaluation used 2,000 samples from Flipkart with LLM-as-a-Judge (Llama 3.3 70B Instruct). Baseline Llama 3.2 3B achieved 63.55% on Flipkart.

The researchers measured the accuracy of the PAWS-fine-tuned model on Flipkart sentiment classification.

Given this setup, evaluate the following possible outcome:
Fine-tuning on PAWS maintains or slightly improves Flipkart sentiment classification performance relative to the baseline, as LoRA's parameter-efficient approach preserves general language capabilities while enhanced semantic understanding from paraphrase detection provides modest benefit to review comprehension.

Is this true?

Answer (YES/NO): NO